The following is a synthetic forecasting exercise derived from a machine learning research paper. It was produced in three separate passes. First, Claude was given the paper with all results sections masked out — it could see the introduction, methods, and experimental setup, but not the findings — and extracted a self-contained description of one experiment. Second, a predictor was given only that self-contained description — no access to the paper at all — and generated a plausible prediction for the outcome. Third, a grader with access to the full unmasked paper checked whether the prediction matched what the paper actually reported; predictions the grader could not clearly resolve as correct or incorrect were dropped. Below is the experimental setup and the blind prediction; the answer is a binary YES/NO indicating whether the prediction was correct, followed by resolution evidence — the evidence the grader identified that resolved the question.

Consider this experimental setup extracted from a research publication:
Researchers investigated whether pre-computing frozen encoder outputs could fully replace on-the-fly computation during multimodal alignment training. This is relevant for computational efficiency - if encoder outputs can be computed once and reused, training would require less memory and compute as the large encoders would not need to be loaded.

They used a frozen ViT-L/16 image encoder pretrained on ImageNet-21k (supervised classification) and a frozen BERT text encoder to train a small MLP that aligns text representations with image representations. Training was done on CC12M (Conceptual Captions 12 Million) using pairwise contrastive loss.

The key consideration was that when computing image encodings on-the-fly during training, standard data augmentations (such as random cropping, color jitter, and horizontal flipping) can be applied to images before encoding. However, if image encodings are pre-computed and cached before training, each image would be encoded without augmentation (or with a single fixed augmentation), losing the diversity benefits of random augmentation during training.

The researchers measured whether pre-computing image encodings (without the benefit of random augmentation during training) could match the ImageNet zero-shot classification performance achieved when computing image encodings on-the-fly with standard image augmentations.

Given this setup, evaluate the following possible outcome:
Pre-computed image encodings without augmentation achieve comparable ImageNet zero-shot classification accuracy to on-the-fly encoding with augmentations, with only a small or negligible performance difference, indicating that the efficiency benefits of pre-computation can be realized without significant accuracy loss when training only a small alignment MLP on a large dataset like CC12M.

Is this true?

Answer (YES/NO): NO